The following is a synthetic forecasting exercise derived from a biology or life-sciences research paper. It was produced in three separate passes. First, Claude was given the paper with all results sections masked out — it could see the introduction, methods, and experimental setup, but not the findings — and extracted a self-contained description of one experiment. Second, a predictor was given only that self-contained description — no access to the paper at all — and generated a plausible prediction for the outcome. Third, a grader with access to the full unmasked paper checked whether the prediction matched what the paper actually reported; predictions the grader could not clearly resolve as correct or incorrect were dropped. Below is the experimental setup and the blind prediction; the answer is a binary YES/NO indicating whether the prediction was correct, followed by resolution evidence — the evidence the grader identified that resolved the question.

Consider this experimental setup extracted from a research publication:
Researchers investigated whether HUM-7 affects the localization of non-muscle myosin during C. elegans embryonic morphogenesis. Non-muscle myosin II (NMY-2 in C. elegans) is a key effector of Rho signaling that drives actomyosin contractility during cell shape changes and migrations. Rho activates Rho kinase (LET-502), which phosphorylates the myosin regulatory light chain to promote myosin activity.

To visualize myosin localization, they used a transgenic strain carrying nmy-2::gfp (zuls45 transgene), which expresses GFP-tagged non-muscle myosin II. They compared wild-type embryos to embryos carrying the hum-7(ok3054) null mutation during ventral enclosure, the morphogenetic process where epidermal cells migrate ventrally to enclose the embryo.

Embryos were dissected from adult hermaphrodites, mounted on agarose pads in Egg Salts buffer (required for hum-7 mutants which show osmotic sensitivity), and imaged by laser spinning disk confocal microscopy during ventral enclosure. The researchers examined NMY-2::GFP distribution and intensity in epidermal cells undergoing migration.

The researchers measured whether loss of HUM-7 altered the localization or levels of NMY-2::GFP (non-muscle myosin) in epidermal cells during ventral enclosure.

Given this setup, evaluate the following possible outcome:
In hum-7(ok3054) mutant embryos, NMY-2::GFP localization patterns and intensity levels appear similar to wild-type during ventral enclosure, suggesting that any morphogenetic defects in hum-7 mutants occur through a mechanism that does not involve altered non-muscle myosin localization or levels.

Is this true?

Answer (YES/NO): NO